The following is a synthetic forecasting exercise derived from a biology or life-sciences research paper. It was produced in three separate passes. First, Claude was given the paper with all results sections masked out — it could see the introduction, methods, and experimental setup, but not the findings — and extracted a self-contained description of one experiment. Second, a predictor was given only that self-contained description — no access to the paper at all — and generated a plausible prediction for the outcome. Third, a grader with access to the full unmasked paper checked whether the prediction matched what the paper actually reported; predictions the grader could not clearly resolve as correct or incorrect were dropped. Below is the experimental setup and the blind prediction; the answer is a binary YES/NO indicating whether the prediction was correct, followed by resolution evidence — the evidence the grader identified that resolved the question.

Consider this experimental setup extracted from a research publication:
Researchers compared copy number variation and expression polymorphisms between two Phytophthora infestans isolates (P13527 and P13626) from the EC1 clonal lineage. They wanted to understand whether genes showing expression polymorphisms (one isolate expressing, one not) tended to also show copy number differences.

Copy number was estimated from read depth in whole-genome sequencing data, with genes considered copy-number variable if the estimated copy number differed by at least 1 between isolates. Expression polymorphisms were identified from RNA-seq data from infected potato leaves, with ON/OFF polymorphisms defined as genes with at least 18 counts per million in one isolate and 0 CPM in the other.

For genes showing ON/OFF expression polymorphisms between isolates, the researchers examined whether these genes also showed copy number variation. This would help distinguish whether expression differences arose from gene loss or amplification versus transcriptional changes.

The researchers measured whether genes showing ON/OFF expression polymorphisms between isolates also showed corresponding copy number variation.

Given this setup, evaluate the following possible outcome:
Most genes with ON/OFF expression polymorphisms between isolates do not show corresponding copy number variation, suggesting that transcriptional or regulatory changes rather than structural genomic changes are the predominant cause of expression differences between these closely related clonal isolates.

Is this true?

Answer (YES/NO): YES